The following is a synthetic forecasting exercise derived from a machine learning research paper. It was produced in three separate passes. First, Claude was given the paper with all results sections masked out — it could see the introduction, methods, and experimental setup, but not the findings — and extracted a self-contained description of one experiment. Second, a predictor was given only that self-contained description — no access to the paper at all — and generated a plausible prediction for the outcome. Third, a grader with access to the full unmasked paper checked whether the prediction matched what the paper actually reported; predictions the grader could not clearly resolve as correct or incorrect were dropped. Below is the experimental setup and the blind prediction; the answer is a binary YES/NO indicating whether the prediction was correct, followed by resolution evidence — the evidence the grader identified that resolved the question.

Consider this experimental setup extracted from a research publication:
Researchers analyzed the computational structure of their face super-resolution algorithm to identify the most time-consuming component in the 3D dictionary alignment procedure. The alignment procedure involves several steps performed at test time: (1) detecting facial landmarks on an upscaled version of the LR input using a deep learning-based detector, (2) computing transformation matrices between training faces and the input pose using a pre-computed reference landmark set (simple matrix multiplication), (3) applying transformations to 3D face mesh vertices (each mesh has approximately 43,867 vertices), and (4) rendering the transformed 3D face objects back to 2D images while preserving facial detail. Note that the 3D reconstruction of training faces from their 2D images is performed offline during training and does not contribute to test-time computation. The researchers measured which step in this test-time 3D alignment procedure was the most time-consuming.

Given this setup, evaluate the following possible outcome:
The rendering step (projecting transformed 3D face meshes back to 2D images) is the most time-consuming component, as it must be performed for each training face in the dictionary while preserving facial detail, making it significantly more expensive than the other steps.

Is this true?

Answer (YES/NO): YES